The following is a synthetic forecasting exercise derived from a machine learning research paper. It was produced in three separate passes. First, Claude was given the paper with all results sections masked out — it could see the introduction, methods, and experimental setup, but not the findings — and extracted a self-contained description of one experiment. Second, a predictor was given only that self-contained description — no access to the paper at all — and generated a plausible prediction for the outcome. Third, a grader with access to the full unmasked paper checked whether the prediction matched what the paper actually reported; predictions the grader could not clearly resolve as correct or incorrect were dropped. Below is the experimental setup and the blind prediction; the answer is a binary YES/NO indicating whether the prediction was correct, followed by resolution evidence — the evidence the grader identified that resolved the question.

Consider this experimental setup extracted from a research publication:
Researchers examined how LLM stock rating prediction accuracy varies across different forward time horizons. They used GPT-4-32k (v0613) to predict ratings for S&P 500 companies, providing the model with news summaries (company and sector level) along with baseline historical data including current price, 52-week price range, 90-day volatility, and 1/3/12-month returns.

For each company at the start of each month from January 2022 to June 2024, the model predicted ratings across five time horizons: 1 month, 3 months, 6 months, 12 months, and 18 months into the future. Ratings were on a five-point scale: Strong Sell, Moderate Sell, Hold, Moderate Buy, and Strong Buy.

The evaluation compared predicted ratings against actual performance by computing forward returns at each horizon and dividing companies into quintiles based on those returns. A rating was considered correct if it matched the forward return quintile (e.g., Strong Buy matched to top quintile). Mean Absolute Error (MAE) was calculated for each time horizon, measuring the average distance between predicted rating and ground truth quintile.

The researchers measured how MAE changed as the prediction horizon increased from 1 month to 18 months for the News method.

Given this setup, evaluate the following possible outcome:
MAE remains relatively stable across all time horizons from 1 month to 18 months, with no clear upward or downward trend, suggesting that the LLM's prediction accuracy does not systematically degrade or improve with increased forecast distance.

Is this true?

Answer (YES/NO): NO